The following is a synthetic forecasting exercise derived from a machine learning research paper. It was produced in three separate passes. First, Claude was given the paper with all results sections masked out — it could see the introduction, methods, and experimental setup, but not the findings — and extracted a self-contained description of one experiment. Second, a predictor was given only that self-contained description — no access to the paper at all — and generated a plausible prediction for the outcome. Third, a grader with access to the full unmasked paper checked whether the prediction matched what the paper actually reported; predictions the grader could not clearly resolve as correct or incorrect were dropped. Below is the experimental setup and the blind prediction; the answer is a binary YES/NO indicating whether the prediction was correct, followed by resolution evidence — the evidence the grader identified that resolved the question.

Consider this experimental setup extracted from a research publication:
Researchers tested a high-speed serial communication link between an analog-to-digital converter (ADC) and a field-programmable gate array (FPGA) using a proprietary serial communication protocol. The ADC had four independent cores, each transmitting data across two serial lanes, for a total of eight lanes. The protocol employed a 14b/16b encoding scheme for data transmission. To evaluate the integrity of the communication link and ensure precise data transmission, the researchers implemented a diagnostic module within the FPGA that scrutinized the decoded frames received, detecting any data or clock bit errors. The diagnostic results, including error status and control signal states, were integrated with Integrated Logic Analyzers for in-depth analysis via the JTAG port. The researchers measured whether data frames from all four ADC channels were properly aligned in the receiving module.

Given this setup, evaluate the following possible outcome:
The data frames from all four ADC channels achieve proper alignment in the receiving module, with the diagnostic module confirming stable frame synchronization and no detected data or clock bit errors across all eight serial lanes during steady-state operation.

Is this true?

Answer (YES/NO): NO